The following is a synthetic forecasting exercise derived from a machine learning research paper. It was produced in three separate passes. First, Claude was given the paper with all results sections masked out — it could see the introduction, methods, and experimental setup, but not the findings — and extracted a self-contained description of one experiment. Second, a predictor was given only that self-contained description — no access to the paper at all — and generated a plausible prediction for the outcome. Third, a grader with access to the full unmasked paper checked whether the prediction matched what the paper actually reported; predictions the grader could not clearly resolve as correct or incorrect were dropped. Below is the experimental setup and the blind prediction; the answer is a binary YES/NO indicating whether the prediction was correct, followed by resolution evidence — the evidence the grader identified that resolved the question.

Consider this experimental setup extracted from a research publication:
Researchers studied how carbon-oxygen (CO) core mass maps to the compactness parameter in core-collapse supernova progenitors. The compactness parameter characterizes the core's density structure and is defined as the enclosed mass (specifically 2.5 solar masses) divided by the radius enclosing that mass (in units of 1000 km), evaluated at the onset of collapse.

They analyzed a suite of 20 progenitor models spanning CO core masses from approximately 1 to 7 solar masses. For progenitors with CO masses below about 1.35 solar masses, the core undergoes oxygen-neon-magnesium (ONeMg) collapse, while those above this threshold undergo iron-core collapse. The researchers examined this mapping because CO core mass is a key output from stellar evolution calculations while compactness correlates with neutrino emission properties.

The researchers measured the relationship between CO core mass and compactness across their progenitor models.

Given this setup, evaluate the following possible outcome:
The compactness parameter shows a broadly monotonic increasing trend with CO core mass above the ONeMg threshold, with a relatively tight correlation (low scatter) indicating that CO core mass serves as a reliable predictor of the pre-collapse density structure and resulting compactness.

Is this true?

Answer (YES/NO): NO